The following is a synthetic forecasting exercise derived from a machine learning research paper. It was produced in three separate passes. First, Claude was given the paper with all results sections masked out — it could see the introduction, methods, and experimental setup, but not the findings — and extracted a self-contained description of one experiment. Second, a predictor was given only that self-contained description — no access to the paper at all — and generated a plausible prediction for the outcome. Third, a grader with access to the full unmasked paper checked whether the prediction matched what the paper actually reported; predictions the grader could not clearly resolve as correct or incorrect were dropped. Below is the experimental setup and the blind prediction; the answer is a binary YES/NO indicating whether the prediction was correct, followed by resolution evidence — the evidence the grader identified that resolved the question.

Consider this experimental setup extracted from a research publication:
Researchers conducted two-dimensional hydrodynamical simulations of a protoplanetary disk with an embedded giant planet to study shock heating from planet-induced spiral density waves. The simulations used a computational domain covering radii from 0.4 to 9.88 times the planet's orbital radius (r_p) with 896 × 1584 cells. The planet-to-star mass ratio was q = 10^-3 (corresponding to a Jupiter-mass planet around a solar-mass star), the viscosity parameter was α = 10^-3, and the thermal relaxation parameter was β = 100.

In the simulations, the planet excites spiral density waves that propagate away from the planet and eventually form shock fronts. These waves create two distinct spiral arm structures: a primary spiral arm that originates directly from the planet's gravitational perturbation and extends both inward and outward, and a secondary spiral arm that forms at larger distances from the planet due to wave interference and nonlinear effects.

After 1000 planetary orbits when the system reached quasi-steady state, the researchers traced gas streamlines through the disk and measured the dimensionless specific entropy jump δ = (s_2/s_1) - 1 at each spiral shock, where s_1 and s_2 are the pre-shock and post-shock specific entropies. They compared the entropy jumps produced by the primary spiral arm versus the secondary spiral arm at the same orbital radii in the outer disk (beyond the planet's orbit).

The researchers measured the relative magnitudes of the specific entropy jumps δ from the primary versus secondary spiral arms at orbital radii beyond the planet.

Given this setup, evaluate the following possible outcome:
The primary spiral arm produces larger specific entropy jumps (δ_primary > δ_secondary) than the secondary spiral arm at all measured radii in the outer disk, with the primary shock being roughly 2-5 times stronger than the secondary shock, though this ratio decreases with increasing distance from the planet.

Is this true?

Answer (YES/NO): NO